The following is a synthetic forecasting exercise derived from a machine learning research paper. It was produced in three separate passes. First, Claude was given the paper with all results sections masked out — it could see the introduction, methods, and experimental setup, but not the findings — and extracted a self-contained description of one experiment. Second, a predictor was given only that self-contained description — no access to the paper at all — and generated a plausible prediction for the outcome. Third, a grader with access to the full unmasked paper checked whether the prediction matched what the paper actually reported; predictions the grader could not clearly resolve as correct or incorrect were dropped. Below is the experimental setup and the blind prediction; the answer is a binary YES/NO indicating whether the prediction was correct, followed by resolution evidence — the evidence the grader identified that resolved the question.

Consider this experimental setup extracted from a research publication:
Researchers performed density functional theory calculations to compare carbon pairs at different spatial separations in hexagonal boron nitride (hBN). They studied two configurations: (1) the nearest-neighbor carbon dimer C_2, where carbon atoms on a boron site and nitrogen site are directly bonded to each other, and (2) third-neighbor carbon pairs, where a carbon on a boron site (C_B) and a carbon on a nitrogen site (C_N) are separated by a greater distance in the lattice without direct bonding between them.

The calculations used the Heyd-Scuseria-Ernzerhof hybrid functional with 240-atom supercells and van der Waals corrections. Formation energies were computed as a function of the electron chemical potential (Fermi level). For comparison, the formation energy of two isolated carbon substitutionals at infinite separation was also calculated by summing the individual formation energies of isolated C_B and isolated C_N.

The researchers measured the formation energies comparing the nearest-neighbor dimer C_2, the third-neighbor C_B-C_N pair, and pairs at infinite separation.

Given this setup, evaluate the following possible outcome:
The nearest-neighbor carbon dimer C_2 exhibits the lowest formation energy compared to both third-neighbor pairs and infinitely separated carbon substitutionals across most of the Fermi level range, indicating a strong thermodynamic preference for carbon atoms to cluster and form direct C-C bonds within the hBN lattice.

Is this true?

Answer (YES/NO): YES